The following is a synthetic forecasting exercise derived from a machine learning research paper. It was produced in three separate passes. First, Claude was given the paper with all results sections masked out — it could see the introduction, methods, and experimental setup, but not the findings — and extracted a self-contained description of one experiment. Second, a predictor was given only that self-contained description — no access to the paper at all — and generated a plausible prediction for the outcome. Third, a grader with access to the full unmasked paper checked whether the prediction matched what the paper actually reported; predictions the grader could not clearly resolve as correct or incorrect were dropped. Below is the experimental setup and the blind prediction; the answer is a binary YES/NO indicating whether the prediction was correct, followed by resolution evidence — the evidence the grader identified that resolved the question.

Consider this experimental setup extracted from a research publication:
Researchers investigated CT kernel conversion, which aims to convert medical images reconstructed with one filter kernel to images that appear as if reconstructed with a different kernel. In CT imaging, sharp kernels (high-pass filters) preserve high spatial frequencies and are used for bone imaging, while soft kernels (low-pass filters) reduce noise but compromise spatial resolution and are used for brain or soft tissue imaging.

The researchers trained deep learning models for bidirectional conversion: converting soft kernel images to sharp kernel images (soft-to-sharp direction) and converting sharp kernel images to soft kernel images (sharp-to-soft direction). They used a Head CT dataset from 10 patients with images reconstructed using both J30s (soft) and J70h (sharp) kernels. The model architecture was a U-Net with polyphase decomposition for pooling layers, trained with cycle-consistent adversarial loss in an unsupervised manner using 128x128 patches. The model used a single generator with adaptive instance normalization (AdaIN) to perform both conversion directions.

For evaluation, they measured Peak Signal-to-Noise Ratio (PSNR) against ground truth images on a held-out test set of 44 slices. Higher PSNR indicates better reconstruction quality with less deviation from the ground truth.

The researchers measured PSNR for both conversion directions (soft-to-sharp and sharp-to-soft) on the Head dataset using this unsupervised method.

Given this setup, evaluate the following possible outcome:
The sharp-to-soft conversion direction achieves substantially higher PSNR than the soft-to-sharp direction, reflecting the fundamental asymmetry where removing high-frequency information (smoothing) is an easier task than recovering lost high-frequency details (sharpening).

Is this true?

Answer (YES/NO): NO